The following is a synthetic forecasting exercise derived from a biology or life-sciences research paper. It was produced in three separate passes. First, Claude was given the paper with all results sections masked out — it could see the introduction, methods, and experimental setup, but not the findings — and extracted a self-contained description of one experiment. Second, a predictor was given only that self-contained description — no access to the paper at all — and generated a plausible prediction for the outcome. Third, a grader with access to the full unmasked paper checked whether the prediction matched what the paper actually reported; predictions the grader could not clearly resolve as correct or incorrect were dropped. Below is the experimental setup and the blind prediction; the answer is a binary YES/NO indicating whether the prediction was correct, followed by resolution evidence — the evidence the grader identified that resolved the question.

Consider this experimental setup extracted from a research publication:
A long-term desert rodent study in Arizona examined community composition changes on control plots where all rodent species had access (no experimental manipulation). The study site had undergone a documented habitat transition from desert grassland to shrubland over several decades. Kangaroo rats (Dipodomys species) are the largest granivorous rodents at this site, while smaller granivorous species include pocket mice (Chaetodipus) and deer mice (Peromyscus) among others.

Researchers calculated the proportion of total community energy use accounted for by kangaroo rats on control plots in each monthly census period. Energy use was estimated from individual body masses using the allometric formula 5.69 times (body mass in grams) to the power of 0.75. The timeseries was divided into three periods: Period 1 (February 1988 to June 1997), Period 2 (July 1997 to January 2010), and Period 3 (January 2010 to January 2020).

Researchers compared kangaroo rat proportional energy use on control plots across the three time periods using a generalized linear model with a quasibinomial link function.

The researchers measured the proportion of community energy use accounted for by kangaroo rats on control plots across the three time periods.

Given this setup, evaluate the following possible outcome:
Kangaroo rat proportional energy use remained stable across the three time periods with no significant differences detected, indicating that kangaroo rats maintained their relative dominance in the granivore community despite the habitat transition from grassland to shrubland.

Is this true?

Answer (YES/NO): NO